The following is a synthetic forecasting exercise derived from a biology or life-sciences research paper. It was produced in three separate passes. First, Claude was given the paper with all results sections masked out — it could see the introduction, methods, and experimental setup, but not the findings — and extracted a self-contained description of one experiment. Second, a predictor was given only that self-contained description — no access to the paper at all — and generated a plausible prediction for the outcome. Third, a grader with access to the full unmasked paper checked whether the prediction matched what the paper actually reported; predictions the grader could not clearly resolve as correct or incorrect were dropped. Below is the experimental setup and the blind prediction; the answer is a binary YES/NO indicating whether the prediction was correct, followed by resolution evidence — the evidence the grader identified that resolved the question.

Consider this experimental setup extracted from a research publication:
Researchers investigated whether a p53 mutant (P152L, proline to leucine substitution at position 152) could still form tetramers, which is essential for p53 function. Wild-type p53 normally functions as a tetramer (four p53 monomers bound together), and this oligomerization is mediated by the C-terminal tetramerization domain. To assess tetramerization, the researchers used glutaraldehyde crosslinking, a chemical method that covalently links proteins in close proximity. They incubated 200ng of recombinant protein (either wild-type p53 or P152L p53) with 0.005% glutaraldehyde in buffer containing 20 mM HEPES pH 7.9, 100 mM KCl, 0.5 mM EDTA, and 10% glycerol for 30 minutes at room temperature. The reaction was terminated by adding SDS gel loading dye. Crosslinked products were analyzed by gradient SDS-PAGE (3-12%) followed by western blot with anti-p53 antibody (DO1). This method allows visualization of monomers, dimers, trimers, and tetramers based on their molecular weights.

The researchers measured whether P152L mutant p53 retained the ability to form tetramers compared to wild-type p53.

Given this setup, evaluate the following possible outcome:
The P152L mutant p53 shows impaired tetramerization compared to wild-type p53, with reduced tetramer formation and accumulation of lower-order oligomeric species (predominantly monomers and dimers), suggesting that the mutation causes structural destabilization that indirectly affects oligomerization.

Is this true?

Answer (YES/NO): NO